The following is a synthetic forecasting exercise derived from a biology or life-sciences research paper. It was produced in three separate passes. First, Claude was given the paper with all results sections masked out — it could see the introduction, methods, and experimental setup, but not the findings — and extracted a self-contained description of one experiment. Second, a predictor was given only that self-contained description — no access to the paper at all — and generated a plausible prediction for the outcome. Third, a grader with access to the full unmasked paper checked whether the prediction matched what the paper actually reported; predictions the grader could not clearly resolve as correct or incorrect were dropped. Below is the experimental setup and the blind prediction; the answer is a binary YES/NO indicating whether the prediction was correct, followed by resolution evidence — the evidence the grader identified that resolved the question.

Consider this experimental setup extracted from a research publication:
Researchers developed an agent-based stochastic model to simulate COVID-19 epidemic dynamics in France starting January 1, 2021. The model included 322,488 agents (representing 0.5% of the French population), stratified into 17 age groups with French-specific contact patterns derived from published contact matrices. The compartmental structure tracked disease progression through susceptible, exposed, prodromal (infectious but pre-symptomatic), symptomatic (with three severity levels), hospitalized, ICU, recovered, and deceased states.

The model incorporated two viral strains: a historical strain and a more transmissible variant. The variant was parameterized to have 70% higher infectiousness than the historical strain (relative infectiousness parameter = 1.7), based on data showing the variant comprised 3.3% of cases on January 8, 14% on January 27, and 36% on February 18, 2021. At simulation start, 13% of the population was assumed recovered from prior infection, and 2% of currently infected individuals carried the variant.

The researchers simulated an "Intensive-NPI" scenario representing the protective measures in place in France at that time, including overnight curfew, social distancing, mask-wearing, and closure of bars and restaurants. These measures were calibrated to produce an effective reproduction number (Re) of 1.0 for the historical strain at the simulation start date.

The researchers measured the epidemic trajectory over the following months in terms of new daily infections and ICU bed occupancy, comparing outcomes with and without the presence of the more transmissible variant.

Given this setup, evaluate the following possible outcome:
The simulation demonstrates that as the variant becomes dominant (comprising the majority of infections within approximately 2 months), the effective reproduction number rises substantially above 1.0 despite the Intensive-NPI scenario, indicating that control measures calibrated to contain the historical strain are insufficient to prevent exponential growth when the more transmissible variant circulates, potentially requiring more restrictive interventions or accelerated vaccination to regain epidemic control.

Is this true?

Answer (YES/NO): YES